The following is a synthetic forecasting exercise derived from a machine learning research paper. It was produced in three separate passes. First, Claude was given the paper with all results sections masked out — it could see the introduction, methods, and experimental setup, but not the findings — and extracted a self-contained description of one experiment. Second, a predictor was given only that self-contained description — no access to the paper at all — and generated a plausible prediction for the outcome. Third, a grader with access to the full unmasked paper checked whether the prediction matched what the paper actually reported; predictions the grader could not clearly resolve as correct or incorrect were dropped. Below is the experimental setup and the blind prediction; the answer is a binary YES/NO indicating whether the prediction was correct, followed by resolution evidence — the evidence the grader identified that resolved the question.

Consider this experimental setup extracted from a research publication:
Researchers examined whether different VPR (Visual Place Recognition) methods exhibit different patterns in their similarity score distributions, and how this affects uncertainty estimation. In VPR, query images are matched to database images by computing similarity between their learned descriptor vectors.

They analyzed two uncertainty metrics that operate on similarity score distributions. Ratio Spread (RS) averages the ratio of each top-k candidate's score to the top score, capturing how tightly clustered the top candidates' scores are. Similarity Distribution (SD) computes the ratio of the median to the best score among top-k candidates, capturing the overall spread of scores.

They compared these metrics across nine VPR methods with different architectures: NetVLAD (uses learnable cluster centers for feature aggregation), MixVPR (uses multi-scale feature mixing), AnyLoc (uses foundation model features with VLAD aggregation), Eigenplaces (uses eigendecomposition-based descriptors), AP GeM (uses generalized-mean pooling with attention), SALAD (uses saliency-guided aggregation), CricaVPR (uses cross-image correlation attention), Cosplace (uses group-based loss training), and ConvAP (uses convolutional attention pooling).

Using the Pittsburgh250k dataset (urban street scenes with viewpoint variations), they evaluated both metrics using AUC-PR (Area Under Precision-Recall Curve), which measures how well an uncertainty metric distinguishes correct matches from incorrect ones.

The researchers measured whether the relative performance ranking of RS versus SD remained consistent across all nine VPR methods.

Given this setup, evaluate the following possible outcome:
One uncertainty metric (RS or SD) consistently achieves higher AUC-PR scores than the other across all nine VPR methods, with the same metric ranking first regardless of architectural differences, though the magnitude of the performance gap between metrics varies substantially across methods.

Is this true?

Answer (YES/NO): NO